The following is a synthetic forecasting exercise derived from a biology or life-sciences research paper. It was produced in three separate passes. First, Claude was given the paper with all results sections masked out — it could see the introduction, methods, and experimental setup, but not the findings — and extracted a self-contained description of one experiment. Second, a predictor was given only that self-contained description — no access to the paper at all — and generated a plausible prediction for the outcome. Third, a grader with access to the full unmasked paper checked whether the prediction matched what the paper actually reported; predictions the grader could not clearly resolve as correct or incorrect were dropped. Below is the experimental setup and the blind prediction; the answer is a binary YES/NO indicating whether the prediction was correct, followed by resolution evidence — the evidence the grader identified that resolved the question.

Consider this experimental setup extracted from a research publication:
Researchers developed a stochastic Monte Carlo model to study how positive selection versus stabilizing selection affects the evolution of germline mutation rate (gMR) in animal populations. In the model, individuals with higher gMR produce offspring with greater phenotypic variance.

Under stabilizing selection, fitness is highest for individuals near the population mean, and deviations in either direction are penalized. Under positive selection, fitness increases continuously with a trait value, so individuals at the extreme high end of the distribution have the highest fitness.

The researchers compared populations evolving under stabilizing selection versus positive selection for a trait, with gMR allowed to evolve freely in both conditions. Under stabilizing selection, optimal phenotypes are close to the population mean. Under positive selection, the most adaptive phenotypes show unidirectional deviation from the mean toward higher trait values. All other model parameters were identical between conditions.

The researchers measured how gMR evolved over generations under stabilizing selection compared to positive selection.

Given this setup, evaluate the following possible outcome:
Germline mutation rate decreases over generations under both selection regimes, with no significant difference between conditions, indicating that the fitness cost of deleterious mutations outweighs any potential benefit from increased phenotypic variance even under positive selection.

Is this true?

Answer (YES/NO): NO